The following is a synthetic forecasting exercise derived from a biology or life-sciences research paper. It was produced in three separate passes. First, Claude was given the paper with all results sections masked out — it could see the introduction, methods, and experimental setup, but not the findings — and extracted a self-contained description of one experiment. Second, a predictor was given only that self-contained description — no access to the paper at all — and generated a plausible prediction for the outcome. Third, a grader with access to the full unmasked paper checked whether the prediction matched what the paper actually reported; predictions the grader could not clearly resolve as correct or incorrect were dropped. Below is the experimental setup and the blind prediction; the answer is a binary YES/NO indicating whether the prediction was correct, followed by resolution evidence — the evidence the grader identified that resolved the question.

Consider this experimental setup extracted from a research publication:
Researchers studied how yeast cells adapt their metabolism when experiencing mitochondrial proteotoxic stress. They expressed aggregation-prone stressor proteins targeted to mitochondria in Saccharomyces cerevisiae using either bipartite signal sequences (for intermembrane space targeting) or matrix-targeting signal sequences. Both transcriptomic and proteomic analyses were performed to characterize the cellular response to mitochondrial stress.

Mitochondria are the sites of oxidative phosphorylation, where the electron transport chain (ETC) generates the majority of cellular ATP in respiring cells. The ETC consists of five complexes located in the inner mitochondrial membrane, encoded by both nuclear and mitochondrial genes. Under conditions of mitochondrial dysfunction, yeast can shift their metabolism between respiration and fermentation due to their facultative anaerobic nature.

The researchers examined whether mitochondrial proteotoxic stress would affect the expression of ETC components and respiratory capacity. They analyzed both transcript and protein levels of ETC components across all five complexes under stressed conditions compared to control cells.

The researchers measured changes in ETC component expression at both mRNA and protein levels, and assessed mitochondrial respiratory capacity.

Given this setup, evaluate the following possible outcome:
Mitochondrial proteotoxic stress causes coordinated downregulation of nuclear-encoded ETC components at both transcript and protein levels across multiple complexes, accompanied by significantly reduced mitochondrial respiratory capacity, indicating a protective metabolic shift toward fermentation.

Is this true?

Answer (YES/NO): YES